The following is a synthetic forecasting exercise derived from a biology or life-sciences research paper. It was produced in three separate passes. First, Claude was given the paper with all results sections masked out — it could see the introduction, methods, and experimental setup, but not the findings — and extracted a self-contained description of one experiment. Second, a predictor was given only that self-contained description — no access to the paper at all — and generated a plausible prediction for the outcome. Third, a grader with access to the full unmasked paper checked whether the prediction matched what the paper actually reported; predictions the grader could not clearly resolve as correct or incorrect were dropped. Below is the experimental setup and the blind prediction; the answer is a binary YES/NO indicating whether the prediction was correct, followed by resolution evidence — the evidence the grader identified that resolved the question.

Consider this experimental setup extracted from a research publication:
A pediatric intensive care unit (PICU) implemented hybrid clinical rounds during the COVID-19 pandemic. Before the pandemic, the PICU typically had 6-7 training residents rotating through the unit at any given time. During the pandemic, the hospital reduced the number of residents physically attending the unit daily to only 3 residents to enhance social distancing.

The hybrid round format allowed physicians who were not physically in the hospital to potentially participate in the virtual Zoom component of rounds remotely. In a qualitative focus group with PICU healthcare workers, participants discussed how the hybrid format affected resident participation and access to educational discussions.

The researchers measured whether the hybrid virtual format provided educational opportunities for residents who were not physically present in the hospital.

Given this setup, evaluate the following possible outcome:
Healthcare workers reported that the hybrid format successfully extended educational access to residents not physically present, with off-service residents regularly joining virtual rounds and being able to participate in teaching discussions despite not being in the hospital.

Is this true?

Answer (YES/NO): NO